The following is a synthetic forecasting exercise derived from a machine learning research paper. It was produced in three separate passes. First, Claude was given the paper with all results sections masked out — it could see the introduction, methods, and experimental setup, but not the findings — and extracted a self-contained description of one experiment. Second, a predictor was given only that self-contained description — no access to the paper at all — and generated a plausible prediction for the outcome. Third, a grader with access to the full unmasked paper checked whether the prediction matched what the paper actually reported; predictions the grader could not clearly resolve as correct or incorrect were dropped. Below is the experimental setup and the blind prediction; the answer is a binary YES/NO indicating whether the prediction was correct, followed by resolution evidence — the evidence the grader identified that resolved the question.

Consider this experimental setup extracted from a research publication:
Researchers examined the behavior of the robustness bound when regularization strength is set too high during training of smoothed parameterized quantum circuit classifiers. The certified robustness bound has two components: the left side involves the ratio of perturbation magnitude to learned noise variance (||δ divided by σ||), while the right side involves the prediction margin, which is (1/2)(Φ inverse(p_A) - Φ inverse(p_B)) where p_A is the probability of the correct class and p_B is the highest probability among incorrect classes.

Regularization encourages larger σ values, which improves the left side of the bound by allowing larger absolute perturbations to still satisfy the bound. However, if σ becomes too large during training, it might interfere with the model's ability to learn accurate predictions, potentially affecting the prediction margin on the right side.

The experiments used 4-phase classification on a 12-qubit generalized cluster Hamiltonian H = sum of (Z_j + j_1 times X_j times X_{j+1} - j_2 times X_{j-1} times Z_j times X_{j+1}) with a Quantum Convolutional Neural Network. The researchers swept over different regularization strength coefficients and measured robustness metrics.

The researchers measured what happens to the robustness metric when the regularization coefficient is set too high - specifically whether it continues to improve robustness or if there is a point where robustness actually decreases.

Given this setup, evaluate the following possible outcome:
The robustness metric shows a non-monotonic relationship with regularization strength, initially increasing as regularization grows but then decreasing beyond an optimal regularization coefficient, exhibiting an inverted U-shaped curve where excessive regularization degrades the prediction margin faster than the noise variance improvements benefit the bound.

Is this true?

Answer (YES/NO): YES